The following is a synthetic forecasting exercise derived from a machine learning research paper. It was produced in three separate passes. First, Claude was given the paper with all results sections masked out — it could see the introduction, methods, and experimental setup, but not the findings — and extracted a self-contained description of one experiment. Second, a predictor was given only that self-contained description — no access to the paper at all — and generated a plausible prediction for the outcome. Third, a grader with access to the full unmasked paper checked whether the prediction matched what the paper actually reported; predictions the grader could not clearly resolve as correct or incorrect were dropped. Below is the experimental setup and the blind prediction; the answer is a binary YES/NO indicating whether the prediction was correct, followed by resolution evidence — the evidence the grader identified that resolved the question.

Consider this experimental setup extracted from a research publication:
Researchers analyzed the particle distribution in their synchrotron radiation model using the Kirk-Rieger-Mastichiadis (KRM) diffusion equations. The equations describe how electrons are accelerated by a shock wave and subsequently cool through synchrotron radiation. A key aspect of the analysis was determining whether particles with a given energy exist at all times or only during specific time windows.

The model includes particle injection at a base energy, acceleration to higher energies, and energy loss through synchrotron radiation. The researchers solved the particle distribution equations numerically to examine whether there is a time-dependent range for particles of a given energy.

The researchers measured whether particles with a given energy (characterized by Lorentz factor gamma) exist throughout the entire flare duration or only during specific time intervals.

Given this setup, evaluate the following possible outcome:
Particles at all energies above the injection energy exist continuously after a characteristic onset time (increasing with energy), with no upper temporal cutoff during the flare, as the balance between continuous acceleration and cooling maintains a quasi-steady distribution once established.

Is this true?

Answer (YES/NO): NO